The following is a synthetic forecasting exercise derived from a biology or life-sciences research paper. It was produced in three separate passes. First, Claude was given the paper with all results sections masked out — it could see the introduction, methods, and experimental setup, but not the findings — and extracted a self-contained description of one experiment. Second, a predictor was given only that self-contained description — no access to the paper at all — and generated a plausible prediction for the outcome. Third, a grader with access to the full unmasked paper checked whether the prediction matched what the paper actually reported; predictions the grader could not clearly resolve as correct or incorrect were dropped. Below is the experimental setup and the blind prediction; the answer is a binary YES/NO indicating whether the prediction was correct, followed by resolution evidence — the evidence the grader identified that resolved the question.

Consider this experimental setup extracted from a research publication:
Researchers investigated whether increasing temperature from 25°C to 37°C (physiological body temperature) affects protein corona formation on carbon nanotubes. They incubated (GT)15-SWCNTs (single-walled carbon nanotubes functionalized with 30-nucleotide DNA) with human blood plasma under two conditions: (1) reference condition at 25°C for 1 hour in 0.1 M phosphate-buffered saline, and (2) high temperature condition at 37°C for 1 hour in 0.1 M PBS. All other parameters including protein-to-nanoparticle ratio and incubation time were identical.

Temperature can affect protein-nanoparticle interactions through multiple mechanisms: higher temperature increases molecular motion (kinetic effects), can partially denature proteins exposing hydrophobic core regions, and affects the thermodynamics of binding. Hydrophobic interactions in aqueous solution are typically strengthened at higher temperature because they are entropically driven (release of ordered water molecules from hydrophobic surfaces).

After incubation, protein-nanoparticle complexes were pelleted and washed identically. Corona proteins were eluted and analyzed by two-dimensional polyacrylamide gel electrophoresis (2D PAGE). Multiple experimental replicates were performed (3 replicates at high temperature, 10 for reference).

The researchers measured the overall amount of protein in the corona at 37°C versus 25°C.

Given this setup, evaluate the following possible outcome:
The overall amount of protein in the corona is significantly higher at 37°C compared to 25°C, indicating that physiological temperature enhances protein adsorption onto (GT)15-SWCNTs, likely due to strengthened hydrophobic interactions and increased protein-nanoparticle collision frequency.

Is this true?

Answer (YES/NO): NO